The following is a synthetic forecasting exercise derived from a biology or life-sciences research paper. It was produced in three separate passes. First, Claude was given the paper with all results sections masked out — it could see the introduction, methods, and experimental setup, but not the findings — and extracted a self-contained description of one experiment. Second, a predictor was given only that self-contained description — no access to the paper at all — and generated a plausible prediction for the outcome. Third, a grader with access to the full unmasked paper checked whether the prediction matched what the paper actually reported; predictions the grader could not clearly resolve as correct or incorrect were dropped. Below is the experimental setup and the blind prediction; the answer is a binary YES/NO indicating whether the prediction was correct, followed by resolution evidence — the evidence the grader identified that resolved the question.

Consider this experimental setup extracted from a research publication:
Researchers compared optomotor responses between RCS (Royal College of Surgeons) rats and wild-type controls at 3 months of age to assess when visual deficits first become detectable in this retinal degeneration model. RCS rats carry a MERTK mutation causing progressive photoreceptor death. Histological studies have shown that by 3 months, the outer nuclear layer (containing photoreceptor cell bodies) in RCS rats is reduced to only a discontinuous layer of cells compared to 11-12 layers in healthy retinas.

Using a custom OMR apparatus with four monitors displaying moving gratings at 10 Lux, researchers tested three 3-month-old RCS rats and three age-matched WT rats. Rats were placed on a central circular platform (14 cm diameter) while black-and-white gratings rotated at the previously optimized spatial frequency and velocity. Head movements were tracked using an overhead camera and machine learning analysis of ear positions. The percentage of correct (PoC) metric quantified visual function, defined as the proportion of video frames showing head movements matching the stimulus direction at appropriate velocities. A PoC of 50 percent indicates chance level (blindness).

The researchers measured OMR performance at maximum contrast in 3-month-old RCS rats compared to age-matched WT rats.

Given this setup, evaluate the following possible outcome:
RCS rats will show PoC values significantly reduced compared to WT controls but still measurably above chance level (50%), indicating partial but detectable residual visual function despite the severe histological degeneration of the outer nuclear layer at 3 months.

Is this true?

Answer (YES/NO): YES